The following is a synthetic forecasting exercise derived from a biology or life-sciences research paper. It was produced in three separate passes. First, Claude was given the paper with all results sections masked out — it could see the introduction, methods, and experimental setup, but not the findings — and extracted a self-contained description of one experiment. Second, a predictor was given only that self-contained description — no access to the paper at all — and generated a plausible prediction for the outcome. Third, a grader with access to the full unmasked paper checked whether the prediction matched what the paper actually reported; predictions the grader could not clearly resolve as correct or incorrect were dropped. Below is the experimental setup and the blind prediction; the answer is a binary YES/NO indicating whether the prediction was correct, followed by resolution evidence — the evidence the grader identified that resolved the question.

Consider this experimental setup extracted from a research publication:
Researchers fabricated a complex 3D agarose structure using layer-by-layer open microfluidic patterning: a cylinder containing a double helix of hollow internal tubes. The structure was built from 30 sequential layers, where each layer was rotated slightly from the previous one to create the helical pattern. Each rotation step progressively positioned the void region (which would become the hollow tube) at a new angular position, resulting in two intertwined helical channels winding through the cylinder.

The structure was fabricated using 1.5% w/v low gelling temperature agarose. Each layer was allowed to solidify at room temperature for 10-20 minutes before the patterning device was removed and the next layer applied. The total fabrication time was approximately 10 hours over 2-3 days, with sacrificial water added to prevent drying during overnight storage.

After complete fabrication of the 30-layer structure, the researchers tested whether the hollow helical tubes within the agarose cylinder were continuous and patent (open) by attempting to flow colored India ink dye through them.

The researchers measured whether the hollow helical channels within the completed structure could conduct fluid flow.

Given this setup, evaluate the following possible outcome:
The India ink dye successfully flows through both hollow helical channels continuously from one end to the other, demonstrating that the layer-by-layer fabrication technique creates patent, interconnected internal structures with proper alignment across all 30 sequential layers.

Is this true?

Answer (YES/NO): YES